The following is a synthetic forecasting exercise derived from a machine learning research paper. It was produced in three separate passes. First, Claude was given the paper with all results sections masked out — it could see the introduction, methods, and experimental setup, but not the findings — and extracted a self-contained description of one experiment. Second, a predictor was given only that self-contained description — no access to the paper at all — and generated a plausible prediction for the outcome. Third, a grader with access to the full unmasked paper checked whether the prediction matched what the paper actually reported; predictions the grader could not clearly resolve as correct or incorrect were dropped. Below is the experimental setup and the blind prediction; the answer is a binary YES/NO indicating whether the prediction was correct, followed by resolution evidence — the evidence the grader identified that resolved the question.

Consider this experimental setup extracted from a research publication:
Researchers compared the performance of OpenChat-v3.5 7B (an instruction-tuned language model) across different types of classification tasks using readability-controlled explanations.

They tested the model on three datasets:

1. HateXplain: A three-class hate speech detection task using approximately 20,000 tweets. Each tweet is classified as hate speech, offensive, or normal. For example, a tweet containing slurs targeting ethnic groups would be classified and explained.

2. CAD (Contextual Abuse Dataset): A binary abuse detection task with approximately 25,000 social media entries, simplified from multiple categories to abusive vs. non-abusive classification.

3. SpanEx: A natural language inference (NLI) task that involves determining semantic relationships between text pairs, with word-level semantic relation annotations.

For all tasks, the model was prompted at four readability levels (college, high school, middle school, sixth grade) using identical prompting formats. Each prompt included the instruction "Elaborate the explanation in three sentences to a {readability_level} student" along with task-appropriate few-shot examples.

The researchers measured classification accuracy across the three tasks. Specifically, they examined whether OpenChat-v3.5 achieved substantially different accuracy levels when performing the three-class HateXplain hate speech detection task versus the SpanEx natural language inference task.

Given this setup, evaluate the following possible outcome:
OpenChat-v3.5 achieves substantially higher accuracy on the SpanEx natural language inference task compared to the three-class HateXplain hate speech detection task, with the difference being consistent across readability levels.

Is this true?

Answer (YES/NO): YES